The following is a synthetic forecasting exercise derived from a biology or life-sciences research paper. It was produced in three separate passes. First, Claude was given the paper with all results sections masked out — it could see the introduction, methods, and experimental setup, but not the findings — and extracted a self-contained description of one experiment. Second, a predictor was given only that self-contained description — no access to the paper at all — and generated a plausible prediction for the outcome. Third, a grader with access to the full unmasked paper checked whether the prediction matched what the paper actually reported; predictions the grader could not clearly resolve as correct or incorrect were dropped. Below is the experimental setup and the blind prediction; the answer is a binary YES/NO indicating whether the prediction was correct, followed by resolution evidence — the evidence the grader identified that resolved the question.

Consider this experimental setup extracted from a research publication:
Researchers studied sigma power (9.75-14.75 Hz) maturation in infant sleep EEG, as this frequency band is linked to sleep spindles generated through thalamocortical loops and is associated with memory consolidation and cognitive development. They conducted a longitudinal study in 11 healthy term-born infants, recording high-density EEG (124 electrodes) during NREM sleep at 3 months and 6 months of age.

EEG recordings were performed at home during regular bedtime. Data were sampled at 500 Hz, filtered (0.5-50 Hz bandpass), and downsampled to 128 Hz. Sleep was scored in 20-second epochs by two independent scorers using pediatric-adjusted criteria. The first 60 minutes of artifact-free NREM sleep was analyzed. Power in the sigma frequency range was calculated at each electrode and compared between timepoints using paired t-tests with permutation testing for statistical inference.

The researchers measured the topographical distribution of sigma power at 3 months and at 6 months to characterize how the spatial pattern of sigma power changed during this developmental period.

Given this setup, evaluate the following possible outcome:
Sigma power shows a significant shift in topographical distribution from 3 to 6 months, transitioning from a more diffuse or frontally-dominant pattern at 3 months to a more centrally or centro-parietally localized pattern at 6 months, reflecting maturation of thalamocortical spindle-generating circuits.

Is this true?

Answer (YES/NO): NO